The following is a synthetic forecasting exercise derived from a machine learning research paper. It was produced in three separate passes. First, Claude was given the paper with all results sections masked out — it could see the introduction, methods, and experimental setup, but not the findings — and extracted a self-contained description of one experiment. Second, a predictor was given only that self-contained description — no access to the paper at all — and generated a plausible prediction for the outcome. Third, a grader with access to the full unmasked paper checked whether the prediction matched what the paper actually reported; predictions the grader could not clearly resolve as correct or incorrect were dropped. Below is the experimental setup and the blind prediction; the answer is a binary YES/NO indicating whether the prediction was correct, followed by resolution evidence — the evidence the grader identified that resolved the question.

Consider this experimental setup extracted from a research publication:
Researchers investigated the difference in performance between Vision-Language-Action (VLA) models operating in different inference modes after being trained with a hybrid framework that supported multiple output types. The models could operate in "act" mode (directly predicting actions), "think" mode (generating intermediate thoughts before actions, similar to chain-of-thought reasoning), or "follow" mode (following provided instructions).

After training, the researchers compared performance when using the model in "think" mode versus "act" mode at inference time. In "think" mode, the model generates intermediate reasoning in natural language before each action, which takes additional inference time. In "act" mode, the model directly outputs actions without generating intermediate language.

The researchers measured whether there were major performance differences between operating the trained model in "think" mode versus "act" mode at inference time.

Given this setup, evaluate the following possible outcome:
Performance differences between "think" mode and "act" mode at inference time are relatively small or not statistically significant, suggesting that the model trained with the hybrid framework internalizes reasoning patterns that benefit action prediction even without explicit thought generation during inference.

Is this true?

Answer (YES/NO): YES